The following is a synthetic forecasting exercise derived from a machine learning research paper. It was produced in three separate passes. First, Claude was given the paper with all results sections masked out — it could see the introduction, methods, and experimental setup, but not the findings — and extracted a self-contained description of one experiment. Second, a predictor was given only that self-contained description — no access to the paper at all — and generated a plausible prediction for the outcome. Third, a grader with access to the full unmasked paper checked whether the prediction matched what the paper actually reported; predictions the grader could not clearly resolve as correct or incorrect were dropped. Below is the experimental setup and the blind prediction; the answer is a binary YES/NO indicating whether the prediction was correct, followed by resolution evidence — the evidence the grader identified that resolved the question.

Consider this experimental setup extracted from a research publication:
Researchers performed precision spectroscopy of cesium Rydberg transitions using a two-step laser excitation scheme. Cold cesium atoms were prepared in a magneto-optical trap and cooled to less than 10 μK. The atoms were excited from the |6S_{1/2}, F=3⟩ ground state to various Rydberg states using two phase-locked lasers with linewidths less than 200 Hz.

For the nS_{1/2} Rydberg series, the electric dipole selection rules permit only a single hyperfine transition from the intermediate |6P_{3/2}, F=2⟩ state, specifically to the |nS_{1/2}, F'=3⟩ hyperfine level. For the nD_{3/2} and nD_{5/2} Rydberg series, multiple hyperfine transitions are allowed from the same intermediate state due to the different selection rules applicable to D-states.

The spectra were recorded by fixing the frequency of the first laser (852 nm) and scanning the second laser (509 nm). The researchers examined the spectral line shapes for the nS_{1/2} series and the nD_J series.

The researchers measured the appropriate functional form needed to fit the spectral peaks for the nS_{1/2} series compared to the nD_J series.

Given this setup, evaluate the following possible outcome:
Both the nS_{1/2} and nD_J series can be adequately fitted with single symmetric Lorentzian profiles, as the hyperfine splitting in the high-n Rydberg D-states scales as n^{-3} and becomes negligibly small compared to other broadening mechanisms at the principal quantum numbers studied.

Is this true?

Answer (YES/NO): NO